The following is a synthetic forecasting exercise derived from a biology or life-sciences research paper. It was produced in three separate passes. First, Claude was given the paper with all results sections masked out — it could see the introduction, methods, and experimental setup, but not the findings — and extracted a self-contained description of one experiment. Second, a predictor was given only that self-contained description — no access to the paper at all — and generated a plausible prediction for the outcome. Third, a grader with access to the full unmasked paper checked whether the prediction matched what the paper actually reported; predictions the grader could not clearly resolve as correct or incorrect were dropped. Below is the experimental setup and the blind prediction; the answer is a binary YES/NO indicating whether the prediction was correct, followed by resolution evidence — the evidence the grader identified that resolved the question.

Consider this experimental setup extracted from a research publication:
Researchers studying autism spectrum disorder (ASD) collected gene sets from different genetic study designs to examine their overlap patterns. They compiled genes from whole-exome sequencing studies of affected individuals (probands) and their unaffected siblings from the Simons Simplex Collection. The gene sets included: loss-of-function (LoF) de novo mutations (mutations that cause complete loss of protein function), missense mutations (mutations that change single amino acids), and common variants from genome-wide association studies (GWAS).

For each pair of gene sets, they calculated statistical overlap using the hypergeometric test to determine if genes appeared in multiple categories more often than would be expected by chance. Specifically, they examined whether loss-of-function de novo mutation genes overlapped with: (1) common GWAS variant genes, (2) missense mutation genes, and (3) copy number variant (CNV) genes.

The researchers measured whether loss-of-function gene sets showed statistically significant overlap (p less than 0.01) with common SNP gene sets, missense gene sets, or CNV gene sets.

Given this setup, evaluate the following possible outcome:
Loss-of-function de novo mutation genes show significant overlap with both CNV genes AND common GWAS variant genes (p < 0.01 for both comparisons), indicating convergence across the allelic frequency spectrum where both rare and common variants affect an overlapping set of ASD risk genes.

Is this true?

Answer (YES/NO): NO